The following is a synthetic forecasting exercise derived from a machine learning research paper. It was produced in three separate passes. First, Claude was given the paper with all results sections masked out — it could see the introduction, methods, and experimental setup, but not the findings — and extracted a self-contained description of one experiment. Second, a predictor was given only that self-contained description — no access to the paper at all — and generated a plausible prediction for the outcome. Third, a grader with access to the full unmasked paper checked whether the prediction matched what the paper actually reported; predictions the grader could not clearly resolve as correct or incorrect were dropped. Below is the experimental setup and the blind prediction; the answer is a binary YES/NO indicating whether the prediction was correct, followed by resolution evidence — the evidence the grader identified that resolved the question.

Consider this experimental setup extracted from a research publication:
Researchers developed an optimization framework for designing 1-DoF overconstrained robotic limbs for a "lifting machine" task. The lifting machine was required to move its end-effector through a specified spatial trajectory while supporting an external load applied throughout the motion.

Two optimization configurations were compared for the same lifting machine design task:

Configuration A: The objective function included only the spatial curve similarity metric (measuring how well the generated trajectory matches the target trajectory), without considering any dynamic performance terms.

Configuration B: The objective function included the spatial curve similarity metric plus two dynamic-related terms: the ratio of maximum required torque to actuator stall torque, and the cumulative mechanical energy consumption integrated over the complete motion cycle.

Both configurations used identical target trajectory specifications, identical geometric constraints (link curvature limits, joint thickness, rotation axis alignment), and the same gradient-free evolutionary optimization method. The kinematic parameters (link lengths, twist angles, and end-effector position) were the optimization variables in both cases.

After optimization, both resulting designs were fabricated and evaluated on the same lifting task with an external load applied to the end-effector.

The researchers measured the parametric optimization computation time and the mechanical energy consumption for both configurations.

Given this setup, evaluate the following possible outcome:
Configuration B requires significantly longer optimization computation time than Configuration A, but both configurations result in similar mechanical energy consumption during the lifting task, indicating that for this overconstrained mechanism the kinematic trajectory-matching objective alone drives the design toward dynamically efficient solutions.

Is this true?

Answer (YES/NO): NO